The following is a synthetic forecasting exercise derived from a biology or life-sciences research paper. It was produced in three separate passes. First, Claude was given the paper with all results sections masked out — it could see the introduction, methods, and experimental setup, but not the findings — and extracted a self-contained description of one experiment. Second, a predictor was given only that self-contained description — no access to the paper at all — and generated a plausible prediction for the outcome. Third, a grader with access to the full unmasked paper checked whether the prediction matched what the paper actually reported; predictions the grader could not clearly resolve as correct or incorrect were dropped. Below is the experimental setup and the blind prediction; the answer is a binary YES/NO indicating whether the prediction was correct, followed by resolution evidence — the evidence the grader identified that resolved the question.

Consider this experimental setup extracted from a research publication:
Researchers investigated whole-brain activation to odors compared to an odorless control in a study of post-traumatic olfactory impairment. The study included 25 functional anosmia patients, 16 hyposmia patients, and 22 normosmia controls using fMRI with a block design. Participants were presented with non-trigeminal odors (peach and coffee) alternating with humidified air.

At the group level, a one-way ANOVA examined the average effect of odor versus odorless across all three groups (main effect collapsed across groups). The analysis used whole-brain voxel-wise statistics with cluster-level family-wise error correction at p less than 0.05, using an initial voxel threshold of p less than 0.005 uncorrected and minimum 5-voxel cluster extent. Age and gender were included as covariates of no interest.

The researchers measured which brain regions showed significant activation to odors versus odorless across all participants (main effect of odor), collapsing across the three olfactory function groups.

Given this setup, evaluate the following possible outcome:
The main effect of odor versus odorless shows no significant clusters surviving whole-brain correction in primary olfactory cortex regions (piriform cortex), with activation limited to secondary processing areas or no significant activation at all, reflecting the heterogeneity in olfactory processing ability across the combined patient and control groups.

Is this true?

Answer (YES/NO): NO